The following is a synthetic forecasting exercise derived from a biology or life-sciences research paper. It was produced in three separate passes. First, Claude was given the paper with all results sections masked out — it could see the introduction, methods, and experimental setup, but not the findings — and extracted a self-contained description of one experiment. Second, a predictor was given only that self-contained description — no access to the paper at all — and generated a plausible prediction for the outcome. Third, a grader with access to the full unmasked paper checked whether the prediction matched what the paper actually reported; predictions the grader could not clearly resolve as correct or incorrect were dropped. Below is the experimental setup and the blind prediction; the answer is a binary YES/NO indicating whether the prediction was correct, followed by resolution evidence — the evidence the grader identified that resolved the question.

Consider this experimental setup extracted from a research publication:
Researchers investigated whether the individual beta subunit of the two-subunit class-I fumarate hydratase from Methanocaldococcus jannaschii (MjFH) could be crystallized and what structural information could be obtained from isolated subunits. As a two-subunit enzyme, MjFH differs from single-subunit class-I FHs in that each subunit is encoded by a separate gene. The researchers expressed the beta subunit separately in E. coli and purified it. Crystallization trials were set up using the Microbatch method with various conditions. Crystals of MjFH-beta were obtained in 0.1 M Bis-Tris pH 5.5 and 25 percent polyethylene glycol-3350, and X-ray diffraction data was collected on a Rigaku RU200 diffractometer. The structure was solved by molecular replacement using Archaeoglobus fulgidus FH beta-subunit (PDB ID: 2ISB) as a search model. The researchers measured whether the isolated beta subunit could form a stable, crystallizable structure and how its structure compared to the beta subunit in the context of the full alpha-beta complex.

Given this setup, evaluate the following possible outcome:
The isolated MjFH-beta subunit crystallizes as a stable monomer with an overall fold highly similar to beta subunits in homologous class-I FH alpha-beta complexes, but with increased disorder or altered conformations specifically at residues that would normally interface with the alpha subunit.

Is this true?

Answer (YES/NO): NO